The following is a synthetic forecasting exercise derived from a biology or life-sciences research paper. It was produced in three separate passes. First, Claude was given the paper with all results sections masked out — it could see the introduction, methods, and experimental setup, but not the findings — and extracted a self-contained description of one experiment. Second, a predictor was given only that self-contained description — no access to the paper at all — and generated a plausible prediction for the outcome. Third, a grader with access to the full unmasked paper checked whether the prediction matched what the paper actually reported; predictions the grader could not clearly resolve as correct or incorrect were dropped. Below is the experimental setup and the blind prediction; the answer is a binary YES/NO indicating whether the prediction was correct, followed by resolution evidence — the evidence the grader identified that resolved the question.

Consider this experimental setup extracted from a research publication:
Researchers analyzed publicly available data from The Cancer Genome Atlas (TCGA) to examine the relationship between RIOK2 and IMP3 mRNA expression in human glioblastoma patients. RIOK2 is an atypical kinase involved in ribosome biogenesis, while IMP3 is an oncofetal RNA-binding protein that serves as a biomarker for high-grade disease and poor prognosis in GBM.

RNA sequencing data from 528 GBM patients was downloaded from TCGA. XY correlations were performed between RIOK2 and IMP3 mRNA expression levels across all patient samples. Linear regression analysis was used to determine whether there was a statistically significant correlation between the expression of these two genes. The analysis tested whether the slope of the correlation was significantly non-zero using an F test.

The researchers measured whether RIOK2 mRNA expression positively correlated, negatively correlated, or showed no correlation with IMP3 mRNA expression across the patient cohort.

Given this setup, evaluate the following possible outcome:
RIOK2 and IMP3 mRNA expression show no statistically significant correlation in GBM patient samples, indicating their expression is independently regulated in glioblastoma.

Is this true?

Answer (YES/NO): NO